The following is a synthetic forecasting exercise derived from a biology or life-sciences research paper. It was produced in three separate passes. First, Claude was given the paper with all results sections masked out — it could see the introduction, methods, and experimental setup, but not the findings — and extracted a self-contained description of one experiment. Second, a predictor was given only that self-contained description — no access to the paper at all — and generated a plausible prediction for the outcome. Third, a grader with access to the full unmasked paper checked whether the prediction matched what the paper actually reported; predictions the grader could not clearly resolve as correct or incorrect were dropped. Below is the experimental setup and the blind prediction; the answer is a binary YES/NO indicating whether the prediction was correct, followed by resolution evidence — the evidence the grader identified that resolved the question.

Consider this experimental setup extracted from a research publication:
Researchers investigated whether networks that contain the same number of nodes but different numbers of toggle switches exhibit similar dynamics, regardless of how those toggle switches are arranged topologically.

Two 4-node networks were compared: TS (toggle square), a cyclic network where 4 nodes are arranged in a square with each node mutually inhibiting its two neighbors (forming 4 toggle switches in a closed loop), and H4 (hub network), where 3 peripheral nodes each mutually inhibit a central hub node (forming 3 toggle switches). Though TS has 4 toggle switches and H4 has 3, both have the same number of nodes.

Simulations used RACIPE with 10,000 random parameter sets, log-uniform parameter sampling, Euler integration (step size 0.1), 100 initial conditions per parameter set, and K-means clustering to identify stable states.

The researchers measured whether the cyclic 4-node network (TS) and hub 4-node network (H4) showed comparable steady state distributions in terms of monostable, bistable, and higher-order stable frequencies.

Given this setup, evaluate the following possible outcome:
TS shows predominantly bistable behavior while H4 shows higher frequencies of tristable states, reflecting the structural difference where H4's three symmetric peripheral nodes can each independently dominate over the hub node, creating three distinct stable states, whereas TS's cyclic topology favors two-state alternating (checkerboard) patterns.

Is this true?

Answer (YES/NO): NO